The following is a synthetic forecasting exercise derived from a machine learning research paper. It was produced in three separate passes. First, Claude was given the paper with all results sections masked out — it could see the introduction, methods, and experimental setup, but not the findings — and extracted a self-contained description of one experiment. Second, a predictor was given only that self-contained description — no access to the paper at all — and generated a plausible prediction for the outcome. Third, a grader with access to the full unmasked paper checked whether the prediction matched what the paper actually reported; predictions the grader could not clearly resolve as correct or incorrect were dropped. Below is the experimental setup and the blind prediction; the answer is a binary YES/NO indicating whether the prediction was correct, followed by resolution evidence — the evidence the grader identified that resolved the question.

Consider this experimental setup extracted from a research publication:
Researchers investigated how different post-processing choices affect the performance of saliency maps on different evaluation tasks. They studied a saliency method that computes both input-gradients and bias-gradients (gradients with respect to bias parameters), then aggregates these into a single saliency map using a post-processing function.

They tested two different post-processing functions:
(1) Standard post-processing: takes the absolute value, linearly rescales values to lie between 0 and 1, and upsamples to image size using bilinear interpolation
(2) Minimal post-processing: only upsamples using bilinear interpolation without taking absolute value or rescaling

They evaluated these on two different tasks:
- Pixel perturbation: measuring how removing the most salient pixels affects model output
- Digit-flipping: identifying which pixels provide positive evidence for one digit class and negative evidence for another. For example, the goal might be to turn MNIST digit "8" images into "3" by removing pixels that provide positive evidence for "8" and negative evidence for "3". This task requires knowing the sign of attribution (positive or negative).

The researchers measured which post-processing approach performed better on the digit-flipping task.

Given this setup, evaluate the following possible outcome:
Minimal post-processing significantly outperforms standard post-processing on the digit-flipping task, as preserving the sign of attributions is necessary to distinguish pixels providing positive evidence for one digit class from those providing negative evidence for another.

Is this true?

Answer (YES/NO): YES